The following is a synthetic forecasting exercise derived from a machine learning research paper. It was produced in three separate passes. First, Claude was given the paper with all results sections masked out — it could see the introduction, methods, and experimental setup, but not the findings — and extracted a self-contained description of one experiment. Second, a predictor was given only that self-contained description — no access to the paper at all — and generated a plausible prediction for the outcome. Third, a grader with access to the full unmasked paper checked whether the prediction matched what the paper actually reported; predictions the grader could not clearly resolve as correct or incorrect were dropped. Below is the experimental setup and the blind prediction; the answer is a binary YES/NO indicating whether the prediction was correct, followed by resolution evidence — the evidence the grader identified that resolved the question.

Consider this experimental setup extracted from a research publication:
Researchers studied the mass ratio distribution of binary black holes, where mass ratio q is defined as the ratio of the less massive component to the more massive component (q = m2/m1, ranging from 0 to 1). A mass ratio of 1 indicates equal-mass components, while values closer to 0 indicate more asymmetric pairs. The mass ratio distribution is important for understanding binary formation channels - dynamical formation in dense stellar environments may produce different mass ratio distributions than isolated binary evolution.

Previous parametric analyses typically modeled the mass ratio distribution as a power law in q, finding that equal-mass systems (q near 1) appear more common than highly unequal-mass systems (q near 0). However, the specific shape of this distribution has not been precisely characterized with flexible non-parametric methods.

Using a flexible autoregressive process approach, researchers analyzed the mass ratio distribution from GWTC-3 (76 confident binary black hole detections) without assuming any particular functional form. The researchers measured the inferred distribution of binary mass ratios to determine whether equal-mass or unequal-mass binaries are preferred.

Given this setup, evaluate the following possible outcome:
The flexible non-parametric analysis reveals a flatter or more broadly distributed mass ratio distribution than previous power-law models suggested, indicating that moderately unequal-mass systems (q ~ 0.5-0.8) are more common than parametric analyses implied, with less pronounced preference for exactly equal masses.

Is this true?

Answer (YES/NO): NO